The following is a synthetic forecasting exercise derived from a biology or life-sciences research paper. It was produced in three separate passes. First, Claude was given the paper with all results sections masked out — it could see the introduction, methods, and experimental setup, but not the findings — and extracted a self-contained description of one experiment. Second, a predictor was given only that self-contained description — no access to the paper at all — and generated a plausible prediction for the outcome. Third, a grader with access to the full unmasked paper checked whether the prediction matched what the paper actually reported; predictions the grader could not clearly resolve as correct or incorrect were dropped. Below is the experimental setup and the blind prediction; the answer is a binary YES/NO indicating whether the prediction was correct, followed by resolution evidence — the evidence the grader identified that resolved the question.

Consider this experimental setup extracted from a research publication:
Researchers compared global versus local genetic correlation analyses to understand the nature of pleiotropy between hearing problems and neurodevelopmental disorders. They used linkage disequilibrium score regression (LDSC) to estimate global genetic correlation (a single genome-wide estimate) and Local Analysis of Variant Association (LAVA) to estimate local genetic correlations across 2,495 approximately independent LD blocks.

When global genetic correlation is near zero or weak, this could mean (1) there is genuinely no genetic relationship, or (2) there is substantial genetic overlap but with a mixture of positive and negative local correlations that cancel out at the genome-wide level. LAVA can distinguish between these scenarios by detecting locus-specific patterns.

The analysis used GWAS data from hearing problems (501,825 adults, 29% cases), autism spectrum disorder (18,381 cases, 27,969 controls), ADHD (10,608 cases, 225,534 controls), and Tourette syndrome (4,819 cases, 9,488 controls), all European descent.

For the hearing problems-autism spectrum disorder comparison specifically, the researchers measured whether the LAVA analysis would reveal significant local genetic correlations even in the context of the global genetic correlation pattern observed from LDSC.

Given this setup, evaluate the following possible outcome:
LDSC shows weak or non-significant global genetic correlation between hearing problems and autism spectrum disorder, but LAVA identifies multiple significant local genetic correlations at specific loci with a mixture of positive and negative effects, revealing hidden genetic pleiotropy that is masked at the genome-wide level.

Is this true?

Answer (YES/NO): NO